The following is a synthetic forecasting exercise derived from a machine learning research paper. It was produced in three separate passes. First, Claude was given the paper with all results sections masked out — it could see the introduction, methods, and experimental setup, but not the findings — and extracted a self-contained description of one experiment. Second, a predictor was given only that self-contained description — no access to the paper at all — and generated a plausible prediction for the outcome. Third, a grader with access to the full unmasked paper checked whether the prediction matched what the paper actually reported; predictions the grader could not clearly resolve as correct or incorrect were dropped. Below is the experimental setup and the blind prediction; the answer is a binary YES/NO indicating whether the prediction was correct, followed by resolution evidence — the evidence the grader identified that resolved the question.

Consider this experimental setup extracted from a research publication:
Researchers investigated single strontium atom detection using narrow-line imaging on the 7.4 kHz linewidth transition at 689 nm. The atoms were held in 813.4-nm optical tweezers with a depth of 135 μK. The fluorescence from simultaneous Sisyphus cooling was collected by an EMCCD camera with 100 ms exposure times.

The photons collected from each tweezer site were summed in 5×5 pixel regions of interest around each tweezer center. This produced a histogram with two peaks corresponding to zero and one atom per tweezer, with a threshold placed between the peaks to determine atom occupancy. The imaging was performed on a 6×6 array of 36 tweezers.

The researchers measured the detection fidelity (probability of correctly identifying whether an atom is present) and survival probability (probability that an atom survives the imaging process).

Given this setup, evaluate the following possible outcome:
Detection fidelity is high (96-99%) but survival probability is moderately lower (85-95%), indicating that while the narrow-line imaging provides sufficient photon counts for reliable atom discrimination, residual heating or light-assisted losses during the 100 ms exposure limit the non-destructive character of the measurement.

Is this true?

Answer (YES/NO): NO